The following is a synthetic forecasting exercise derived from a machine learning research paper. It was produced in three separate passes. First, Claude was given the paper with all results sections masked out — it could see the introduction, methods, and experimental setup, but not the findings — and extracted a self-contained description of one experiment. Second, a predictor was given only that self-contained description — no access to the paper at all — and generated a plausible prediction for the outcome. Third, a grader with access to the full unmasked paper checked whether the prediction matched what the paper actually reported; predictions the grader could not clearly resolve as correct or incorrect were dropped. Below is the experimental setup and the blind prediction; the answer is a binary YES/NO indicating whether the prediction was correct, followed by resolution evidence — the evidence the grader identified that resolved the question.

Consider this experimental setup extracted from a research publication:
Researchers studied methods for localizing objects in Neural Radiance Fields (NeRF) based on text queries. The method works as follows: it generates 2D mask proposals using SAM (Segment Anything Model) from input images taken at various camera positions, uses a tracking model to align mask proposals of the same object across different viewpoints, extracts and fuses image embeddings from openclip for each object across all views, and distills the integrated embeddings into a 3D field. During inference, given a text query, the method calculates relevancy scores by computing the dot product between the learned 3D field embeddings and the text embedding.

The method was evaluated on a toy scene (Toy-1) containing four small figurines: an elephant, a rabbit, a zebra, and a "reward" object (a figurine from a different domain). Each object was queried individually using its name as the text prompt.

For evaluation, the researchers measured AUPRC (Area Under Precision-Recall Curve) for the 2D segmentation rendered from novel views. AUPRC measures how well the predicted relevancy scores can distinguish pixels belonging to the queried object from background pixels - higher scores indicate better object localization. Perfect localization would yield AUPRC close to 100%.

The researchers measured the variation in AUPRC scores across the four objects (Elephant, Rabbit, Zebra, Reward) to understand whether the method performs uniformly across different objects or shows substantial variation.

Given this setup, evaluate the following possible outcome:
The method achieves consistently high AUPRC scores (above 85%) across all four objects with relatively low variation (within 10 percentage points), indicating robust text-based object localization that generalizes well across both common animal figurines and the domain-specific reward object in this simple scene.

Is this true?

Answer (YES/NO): YES